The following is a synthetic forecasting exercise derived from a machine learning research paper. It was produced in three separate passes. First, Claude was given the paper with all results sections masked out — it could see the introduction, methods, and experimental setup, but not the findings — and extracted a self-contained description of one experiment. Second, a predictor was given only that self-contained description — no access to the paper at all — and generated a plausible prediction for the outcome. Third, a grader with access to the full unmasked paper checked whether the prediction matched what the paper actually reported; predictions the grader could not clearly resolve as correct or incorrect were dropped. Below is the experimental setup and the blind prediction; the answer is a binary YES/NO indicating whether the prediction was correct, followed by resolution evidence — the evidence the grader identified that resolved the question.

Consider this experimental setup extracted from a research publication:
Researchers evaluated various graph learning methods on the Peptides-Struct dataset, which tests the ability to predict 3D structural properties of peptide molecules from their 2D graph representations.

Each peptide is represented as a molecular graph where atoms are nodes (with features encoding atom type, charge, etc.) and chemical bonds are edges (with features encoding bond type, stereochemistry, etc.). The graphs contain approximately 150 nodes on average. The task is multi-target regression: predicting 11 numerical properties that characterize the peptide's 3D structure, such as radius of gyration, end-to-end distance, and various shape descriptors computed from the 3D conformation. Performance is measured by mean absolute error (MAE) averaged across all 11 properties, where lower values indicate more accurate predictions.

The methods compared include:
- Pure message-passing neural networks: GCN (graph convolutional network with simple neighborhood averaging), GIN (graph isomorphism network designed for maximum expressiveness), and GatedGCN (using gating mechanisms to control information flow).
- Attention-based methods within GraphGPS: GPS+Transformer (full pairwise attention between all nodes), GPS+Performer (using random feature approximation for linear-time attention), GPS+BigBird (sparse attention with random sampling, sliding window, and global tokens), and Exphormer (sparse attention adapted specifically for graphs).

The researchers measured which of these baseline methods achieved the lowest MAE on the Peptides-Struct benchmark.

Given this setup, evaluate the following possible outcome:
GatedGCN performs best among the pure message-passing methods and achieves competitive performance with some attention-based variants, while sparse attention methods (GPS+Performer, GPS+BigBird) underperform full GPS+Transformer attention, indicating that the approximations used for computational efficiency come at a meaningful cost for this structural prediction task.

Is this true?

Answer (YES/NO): NO